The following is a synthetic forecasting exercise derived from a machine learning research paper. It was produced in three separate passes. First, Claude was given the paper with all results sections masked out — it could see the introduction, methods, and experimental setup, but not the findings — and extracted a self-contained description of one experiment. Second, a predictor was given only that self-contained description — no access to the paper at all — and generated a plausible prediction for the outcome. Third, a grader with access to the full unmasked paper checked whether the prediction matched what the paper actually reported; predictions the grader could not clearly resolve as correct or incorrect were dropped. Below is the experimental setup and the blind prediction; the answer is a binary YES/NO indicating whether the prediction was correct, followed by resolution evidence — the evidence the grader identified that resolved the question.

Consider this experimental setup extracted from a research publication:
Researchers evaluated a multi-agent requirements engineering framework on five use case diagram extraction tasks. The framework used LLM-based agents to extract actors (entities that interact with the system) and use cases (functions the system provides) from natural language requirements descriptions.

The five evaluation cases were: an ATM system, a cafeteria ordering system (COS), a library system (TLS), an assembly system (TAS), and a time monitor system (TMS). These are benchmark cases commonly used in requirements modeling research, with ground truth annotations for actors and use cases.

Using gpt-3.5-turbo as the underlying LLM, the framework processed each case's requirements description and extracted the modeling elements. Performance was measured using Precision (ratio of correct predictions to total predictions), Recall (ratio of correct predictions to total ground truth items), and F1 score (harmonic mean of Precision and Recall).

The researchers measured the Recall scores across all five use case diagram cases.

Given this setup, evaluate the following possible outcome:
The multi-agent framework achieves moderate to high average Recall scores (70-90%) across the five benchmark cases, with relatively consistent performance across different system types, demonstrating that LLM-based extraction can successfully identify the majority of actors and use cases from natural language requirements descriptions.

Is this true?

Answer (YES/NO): YES